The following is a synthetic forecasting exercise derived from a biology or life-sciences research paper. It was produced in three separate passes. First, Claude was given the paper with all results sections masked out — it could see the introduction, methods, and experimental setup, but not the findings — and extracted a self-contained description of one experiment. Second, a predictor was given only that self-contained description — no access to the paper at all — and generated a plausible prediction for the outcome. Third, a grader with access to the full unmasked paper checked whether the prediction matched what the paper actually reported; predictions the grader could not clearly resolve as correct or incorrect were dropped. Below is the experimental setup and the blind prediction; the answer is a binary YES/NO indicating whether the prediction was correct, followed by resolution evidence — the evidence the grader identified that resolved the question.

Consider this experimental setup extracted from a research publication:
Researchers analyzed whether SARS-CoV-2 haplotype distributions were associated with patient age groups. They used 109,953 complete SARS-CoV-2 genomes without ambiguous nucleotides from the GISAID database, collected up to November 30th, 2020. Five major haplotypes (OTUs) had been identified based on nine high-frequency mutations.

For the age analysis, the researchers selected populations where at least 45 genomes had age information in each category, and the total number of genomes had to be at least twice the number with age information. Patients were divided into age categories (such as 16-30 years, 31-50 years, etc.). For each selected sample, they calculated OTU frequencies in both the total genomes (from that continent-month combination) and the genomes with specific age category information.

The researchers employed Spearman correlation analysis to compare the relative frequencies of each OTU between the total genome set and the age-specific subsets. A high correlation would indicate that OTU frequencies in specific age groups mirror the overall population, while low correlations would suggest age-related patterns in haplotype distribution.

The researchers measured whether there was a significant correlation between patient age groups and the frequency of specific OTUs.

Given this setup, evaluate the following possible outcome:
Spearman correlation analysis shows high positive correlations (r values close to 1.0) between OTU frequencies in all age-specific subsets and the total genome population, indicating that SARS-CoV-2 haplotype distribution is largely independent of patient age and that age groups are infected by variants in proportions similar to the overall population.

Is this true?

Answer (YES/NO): YES